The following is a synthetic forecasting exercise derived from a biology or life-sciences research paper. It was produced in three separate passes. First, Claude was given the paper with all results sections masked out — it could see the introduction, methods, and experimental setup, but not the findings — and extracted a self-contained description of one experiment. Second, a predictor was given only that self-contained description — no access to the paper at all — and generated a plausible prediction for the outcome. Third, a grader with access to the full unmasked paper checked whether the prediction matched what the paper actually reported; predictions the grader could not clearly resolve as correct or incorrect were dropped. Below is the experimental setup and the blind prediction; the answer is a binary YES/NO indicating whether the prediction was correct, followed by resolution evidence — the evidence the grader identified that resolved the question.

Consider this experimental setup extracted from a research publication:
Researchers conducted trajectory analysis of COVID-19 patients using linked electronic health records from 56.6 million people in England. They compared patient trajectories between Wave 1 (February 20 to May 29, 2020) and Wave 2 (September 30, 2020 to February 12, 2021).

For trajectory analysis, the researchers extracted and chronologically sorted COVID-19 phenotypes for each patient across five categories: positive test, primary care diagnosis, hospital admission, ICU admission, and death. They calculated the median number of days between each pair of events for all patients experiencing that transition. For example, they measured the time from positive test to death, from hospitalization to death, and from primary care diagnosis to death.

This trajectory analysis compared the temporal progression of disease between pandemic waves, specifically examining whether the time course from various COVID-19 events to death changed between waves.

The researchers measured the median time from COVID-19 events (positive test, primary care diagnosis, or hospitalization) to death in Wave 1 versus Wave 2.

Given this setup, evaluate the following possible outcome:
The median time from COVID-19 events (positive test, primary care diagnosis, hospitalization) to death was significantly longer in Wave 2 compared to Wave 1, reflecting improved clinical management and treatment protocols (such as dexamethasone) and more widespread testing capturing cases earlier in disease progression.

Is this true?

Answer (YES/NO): YES